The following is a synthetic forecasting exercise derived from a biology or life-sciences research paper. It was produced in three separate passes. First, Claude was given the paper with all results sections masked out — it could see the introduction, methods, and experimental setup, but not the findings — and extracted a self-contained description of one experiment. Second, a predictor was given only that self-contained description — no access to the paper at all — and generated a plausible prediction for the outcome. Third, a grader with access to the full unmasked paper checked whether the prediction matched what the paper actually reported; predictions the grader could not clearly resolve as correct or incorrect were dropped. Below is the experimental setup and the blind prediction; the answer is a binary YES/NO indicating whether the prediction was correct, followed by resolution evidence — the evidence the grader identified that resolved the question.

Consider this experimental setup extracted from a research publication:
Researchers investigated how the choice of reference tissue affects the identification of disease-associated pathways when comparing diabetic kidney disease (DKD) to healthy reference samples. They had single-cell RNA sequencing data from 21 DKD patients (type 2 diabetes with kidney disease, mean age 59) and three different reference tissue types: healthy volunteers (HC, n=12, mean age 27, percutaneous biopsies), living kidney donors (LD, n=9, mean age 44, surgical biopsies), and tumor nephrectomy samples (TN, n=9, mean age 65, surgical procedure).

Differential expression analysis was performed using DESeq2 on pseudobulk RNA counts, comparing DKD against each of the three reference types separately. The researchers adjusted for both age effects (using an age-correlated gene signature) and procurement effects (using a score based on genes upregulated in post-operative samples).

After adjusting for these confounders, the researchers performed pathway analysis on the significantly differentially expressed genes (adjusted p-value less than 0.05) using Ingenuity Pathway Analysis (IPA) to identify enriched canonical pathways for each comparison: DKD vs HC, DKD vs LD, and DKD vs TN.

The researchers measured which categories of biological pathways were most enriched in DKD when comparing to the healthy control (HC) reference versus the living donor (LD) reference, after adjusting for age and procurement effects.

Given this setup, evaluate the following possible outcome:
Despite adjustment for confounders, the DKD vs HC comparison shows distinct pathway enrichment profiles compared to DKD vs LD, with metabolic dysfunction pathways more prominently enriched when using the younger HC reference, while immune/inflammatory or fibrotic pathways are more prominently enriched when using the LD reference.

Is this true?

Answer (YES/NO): NO